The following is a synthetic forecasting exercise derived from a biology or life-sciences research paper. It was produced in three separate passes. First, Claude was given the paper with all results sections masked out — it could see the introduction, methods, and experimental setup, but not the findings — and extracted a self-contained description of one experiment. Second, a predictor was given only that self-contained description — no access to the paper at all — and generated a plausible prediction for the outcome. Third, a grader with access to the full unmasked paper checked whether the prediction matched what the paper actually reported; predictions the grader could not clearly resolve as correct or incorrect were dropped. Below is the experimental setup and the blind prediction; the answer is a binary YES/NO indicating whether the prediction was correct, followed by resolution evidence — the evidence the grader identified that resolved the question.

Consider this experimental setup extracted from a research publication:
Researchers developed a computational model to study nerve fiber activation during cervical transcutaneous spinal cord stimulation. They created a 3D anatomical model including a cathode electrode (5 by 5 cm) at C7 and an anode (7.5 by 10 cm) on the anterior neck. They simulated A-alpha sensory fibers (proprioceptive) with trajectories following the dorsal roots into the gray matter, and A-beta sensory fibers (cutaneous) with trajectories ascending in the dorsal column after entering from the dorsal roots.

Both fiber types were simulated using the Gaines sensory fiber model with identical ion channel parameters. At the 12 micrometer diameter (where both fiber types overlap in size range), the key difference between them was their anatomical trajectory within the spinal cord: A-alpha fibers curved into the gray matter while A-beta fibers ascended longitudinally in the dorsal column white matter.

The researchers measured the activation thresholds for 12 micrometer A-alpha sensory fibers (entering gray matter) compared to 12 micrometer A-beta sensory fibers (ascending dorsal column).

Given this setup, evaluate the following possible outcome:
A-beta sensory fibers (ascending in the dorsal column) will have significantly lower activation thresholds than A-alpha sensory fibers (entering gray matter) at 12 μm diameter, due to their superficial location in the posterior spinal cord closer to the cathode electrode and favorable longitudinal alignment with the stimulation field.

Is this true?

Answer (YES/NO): YES